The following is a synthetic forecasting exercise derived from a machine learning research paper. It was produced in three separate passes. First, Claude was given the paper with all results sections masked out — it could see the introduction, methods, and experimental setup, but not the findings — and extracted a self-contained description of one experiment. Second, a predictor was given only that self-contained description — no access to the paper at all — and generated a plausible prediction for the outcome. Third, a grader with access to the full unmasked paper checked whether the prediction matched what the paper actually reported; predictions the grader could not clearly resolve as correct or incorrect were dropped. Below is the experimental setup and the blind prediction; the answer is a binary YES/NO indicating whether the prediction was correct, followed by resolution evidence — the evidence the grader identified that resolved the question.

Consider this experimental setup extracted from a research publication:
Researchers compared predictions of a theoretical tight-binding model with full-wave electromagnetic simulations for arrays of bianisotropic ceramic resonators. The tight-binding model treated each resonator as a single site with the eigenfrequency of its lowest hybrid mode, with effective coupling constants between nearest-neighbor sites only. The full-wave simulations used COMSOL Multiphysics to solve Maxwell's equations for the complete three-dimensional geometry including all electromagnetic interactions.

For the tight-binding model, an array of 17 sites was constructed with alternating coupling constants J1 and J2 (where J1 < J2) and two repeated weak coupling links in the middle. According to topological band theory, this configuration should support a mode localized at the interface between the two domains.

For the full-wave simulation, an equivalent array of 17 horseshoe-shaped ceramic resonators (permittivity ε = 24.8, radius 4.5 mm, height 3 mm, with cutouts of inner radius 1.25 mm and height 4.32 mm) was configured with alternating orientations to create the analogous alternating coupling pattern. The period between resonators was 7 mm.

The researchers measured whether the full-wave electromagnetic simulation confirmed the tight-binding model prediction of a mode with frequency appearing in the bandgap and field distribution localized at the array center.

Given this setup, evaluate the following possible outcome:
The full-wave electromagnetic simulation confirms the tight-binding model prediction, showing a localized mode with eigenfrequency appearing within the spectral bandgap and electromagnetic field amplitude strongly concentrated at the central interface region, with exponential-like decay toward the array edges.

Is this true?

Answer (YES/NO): YES